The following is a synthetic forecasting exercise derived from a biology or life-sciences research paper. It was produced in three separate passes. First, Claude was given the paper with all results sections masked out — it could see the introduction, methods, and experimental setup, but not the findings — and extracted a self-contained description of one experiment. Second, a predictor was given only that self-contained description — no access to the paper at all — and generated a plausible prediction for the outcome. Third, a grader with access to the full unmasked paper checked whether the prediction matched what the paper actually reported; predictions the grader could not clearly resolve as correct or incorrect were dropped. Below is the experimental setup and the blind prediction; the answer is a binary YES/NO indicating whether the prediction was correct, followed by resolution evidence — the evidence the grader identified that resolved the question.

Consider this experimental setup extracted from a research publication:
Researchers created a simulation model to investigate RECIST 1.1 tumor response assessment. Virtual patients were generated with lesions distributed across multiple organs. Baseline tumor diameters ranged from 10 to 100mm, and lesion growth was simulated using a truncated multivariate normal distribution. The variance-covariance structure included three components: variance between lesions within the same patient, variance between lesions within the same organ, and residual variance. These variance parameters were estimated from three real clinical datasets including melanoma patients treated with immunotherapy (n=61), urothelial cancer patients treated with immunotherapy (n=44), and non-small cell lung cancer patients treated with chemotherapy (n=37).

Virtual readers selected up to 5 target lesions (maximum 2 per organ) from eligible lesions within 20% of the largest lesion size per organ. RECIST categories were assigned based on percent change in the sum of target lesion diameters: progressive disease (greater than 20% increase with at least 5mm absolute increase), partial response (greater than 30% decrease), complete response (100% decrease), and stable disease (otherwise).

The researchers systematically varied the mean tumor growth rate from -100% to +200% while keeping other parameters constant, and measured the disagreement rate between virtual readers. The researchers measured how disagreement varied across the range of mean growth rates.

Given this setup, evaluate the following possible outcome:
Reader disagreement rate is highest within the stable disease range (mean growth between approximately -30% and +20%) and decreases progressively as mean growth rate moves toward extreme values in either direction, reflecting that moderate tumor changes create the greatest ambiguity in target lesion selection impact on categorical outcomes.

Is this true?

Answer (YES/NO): NO